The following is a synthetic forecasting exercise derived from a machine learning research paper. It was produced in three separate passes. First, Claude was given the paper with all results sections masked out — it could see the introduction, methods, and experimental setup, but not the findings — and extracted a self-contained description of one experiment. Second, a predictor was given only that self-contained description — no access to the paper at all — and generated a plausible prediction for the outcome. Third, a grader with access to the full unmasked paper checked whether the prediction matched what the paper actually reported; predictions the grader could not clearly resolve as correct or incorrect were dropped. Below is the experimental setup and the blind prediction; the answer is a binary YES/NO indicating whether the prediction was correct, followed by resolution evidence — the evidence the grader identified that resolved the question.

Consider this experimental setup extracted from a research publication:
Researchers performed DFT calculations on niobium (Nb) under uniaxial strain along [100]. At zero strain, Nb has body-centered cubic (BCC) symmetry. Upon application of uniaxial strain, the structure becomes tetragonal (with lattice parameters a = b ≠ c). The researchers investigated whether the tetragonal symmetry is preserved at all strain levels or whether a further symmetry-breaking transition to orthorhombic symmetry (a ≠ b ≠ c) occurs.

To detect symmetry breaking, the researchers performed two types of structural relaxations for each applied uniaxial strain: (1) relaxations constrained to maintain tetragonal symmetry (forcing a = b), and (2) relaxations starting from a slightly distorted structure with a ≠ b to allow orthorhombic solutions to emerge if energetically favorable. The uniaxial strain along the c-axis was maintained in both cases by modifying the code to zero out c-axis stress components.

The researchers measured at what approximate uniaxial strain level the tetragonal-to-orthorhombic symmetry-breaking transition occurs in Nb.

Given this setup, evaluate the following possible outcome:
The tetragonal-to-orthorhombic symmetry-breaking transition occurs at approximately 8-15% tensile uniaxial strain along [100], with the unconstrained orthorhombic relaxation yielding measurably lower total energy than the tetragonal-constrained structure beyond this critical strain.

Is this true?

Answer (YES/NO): NO